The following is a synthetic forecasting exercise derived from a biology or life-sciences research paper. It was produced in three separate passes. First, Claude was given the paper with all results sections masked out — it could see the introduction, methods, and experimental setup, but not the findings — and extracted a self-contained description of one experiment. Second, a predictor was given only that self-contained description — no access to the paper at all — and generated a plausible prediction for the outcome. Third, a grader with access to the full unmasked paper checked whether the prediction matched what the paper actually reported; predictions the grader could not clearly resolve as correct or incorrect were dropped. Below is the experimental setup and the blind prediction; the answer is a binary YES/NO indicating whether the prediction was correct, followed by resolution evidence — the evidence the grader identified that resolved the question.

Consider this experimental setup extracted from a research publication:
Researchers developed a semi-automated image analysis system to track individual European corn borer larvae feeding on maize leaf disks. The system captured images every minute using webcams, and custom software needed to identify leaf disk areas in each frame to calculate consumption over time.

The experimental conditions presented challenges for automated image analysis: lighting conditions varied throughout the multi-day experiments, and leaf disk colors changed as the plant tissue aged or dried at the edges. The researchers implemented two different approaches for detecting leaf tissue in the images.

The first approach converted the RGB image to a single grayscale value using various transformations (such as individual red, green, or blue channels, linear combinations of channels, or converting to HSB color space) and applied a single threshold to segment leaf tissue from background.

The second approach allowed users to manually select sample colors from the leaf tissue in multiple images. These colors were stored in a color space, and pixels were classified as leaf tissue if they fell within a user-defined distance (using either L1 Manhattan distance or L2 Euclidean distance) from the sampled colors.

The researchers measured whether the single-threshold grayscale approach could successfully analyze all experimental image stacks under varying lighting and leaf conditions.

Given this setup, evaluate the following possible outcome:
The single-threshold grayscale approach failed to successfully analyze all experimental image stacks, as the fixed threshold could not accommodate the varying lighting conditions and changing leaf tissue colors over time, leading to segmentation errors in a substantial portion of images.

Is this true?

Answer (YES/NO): NO